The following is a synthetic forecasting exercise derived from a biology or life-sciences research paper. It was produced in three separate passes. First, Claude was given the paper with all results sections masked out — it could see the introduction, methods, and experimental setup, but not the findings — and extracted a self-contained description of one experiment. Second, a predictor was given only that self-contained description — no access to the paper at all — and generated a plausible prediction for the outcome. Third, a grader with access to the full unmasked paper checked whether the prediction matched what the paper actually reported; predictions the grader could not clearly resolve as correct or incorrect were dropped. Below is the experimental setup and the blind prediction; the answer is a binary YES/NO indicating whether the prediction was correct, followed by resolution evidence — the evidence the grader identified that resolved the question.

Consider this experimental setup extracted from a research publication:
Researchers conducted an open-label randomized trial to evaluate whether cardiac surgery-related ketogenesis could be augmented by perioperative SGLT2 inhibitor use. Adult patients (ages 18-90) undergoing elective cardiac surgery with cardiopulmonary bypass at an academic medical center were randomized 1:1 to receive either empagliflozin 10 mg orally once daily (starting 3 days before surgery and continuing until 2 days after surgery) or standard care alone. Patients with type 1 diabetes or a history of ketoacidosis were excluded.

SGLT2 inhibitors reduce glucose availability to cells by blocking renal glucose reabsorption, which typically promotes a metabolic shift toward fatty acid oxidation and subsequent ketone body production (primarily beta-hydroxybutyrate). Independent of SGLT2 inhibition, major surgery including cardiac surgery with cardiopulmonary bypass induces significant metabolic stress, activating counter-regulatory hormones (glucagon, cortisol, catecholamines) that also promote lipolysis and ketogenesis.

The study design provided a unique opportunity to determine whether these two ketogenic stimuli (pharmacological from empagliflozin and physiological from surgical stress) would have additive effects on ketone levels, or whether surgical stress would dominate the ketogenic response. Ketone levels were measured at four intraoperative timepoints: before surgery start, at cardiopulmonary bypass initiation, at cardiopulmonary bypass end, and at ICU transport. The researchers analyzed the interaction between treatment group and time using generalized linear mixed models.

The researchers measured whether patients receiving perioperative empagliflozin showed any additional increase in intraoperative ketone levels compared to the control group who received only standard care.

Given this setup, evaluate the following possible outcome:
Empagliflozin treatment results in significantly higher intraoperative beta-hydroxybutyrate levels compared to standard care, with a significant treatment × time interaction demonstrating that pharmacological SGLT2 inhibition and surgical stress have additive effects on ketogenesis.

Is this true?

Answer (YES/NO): NO